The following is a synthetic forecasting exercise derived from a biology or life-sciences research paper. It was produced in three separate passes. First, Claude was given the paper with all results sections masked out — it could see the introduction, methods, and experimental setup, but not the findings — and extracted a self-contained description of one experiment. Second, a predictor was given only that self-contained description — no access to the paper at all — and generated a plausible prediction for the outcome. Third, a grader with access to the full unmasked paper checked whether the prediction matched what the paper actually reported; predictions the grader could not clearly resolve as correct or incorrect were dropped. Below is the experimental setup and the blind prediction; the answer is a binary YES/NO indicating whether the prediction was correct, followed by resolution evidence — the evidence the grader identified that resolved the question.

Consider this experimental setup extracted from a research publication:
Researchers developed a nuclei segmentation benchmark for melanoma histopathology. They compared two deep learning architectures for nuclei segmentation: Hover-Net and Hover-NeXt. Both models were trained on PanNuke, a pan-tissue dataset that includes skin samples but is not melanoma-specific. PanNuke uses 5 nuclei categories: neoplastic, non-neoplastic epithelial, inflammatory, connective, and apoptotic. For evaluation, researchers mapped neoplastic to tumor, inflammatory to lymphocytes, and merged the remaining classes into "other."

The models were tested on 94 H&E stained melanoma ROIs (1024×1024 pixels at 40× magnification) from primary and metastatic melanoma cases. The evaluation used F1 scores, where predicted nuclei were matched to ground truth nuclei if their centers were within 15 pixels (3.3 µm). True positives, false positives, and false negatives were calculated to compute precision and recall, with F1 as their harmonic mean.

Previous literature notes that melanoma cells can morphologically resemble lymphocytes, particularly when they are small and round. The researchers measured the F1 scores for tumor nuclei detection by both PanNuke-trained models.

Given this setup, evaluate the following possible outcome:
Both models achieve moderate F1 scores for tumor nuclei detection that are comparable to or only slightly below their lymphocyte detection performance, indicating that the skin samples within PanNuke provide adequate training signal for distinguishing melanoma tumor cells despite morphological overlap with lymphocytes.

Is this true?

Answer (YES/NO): NO